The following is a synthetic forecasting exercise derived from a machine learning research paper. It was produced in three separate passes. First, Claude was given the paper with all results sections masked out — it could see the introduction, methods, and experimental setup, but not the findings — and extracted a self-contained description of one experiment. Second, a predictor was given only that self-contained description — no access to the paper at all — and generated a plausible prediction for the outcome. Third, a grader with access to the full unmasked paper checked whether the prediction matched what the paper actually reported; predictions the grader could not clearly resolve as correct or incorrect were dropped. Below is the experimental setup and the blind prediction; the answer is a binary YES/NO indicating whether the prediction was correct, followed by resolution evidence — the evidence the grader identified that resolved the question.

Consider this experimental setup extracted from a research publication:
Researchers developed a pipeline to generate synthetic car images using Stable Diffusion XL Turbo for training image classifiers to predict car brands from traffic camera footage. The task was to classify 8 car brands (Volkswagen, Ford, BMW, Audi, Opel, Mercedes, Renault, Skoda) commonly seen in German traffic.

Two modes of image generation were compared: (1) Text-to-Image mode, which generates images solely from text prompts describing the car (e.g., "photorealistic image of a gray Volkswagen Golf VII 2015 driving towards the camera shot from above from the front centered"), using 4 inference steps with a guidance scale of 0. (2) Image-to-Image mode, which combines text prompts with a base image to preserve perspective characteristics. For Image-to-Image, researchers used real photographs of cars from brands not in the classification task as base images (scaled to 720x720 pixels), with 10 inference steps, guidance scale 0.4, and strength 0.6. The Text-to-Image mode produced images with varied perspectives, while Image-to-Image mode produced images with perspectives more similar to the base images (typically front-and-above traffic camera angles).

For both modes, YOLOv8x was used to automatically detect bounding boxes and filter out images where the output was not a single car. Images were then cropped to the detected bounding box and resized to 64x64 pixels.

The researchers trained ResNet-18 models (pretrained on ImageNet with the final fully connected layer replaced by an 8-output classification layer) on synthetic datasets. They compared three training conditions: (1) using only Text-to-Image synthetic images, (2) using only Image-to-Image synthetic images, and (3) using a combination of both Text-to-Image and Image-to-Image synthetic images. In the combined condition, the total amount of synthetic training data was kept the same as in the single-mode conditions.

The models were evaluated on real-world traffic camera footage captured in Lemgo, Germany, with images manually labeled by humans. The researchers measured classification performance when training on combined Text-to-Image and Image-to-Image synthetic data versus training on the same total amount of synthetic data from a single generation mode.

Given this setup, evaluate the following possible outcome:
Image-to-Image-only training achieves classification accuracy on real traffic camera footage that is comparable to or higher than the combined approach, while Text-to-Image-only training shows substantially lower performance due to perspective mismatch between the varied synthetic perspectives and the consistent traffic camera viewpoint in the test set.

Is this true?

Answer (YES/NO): NO